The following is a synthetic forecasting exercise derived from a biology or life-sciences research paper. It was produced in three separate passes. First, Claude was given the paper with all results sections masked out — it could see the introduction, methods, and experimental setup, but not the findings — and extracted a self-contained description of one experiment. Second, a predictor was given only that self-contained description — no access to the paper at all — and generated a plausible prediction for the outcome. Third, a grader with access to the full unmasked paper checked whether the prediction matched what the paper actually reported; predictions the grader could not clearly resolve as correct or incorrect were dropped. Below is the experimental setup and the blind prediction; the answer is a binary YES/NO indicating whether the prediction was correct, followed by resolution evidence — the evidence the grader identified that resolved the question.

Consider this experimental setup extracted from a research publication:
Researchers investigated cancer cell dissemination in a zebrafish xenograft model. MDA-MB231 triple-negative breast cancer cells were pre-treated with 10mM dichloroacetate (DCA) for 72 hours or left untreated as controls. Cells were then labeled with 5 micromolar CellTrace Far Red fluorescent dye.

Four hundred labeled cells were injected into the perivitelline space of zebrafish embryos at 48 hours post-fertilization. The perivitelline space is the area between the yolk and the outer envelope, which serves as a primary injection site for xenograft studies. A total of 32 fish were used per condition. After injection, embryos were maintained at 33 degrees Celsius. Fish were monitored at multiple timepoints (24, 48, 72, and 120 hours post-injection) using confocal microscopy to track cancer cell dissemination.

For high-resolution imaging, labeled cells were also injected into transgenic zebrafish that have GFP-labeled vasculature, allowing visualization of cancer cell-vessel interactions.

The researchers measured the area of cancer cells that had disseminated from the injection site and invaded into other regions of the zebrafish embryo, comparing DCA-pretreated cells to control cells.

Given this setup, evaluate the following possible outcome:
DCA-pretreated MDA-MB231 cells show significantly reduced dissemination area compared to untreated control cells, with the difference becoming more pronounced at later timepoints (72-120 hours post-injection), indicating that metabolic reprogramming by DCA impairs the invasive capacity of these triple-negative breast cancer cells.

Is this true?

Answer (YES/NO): NO